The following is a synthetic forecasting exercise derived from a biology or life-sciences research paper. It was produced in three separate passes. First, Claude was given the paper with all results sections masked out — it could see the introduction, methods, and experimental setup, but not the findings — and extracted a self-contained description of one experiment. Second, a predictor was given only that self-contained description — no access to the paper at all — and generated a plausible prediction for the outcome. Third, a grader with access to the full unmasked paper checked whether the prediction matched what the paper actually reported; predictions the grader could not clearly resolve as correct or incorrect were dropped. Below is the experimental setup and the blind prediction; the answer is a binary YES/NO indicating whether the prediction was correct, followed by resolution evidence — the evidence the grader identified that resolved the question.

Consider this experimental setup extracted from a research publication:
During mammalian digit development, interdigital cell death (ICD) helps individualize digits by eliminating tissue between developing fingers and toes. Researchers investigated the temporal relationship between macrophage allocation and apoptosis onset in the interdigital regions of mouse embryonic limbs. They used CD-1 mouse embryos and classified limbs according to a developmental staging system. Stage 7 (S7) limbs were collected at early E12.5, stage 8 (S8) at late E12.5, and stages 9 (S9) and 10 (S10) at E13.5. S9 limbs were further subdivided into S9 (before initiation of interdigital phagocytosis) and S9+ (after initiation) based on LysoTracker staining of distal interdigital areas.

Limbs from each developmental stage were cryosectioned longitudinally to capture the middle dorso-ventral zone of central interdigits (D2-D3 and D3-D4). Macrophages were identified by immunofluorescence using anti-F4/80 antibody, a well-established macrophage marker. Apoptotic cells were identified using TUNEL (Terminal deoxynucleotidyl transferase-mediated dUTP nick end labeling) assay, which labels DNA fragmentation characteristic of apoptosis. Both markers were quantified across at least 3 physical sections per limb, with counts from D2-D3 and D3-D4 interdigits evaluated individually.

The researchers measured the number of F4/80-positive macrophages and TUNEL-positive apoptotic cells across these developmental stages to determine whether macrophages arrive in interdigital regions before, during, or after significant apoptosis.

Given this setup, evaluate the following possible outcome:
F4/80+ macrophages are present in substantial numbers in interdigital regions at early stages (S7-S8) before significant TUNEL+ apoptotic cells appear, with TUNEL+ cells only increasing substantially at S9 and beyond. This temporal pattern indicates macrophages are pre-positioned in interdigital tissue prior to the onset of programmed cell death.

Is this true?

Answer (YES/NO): YES